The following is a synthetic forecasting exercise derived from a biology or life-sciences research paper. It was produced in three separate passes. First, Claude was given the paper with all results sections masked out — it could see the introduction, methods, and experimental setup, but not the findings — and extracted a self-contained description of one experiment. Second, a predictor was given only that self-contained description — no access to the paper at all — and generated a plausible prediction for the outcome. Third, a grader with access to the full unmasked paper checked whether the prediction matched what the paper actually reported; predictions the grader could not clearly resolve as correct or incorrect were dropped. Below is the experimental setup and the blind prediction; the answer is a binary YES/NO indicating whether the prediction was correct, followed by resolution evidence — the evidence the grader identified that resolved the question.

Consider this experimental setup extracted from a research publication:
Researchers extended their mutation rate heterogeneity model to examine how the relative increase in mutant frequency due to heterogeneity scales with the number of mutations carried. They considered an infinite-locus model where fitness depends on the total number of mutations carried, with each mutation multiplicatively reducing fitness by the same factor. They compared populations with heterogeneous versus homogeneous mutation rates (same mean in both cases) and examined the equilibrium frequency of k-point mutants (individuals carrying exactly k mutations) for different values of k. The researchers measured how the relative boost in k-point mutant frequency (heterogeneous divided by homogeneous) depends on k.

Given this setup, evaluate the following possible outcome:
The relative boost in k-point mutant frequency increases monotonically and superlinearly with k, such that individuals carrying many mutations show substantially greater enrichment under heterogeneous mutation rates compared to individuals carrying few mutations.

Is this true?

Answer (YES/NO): YES